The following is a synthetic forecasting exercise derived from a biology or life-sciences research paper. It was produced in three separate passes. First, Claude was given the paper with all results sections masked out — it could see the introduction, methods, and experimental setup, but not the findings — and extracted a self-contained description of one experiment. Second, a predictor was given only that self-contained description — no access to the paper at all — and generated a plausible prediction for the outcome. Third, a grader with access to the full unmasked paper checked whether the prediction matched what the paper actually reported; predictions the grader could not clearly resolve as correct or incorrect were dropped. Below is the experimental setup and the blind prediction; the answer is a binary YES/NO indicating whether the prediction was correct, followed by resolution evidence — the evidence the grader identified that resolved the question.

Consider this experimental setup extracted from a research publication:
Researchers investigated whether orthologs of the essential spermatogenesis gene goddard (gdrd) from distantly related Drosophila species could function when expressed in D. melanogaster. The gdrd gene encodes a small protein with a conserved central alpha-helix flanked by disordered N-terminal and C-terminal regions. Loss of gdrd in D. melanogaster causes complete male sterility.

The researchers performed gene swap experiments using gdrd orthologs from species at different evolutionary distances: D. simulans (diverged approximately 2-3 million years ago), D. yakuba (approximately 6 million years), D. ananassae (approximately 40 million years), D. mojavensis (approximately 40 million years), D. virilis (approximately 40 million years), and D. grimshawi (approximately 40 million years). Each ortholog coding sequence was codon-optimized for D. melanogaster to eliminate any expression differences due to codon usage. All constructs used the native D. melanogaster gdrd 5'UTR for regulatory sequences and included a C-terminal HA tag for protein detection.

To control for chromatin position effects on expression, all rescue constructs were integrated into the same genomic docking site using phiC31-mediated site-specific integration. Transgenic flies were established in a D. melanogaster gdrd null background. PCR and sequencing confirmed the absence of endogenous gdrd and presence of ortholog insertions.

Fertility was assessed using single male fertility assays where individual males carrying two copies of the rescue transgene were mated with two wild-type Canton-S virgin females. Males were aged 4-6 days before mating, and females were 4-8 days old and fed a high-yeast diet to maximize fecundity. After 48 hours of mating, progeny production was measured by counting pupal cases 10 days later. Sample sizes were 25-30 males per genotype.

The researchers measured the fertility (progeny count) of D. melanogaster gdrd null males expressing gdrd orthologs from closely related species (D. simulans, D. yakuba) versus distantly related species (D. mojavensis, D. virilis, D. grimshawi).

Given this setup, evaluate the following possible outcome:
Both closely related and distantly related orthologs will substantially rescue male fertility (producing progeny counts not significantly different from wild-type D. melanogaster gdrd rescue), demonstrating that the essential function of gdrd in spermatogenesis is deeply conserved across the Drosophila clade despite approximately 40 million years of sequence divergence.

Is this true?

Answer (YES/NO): NO